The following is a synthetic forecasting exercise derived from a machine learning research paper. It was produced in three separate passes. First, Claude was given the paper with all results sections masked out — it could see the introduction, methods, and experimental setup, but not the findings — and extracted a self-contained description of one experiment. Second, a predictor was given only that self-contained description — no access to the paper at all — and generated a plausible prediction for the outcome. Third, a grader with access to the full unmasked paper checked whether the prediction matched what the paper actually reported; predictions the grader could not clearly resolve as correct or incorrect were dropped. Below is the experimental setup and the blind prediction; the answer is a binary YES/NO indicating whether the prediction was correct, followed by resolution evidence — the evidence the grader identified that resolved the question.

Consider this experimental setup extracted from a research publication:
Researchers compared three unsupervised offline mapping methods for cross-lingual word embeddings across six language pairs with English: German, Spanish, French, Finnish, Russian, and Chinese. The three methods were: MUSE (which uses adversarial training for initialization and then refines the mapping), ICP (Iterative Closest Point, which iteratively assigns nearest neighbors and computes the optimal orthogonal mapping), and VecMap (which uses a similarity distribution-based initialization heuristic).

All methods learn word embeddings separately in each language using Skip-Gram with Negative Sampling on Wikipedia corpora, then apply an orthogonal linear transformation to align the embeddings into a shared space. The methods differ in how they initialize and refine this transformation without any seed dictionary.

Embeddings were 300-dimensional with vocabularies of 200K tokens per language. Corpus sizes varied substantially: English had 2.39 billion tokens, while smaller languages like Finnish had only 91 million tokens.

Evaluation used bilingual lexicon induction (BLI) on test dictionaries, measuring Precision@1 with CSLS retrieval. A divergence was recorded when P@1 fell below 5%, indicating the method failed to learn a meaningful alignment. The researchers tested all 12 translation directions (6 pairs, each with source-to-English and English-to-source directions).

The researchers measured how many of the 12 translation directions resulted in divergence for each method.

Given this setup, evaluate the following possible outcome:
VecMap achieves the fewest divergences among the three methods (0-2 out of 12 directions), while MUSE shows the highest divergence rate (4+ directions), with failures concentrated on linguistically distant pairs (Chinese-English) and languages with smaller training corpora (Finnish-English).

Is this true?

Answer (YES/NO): NO